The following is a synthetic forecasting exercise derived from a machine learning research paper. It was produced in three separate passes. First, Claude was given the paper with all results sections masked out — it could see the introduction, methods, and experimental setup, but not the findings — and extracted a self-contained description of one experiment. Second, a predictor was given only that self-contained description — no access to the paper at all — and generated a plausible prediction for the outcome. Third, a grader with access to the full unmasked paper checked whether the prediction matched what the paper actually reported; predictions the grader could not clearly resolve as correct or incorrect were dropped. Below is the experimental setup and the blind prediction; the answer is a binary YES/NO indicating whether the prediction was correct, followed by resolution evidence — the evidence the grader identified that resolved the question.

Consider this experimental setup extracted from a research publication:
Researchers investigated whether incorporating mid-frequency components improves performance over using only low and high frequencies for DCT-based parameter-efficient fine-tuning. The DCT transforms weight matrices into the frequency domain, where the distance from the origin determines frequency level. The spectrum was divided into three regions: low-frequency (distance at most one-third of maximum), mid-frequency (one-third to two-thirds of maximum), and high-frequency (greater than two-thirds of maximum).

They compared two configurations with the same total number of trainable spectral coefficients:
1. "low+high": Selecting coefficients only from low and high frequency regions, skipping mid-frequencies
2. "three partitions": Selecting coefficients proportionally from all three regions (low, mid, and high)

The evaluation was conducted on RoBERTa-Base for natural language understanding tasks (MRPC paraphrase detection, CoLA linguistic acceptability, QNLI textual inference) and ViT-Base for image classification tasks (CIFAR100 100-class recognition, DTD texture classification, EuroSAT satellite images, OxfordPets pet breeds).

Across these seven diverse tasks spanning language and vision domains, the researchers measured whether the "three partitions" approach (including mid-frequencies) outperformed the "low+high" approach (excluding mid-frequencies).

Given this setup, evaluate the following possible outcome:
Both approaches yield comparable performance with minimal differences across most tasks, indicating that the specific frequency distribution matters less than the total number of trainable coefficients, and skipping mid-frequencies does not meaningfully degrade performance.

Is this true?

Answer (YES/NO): NO